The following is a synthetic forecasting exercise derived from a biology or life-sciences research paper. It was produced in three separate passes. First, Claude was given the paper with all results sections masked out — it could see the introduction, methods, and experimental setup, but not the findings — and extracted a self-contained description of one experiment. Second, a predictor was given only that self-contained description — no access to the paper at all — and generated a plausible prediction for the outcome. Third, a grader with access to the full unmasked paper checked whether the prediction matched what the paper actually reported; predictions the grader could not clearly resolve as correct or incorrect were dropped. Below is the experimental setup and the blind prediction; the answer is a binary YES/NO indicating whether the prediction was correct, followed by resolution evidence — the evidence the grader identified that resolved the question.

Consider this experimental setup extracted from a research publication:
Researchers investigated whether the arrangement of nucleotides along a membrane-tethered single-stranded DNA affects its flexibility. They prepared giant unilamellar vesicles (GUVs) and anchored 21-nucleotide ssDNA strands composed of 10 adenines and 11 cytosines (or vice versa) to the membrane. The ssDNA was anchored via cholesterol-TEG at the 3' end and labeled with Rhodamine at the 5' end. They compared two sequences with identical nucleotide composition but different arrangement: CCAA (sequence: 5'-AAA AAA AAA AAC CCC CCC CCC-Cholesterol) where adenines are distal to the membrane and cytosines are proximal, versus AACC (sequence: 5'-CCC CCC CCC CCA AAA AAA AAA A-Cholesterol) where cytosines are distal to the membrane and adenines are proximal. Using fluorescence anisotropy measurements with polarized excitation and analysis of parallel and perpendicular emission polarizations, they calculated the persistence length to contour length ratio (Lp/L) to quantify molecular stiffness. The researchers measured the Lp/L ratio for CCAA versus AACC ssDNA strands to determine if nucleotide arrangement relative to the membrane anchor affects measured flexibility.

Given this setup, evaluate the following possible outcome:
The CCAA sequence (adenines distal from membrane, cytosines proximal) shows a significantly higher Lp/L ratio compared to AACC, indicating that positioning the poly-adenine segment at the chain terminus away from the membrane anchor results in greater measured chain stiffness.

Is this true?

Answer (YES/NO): YES